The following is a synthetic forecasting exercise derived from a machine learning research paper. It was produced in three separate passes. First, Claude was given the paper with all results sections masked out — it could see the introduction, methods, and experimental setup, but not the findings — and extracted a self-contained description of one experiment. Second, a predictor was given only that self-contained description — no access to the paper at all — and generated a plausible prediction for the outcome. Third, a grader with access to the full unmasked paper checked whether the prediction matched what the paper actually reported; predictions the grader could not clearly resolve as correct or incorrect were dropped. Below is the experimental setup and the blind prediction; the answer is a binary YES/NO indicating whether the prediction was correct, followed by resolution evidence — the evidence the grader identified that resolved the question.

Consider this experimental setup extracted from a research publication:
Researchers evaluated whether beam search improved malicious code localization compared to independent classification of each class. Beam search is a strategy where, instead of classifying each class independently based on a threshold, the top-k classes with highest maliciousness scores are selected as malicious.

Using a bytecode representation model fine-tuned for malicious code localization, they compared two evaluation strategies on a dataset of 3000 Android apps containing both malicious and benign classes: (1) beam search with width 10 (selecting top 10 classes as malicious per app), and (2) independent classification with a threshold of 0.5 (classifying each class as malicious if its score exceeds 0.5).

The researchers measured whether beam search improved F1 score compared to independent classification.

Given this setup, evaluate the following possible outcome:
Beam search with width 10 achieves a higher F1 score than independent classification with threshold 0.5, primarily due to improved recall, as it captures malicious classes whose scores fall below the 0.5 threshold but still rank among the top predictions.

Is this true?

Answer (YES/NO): NO